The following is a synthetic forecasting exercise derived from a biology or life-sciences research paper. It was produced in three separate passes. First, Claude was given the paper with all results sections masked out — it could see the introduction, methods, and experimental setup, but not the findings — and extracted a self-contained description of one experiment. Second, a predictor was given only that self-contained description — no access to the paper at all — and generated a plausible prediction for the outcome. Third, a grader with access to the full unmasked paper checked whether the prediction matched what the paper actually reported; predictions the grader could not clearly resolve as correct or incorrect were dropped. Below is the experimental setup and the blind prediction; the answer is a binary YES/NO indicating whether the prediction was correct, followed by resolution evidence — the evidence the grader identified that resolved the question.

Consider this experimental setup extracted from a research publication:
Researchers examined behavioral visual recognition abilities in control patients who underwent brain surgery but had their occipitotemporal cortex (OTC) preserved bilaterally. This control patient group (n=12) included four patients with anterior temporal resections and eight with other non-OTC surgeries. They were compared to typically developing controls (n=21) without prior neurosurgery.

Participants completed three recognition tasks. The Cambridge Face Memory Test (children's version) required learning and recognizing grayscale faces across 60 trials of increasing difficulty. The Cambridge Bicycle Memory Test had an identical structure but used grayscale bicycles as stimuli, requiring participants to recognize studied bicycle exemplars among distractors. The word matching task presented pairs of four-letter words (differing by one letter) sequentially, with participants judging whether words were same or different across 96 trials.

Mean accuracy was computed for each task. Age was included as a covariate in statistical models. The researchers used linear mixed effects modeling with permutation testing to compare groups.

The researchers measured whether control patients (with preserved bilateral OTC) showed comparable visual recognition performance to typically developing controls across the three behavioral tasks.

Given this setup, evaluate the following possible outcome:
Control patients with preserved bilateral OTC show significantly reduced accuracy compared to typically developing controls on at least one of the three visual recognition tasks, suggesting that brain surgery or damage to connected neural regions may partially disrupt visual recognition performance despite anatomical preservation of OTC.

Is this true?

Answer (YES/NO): NO